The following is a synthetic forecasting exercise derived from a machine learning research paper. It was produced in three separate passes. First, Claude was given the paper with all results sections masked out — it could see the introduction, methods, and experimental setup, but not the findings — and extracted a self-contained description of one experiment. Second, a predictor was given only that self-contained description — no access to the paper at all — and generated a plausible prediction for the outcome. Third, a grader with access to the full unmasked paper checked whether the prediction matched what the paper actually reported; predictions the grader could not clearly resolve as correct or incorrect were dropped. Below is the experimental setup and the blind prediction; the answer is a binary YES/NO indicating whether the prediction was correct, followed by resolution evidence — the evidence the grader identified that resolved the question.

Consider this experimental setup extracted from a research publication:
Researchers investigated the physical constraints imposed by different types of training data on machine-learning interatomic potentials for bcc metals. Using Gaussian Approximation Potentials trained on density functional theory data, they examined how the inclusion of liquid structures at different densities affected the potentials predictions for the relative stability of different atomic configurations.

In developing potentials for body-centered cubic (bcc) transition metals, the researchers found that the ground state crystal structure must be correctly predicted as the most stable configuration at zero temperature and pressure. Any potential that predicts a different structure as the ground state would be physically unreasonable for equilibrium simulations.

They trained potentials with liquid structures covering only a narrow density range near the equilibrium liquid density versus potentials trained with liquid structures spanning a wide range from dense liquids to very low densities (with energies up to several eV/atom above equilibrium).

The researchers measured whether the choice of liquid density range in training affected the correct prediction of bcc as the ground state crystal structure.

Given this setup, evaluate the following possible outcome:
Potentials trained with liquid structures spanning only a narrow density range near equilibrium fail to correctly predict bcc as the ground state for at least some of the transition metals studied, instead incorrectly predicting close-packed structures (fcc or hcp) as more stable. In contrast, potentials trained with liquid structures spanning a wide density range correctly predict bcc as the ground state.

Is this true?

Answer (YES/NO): NO